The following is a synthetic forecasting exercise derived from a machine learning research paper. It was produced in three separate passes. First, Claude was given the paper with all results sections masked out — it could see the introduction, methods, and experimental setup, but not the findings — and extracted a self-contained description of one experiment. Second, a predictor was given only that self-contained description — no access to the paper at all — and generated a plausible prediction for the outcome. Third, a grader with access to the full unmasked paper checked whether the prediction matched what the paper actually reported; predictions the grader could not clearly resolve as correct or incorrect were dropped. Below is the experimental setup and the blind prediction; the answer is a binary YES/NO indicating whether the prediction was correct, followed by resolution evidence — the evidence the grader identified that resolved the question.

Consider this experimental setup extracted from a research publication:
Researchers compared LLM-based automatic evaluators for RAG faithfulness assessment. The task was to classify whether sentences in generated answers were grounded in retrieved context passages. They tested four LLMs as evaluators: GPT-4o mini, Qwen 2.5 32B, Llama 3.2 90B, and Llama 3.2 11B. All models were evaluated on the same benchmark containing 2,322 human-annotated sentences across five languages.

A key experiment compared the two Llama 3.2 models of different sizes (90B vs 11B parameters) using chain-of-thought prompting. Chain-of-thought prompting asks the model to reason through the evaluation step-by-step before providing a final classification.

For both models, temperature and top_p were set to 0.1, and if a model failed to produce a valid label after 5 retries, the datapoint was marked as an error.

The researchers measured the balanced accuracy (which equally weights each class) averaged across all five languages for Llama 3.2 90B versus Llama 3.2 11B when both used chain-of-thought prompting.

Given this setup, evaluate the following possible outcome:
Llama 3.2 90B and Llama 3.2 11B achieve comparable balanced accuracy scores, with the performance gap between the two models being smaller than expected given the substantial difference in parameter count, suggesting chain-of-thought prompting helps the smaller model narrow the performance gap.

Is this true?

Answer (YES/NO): NO